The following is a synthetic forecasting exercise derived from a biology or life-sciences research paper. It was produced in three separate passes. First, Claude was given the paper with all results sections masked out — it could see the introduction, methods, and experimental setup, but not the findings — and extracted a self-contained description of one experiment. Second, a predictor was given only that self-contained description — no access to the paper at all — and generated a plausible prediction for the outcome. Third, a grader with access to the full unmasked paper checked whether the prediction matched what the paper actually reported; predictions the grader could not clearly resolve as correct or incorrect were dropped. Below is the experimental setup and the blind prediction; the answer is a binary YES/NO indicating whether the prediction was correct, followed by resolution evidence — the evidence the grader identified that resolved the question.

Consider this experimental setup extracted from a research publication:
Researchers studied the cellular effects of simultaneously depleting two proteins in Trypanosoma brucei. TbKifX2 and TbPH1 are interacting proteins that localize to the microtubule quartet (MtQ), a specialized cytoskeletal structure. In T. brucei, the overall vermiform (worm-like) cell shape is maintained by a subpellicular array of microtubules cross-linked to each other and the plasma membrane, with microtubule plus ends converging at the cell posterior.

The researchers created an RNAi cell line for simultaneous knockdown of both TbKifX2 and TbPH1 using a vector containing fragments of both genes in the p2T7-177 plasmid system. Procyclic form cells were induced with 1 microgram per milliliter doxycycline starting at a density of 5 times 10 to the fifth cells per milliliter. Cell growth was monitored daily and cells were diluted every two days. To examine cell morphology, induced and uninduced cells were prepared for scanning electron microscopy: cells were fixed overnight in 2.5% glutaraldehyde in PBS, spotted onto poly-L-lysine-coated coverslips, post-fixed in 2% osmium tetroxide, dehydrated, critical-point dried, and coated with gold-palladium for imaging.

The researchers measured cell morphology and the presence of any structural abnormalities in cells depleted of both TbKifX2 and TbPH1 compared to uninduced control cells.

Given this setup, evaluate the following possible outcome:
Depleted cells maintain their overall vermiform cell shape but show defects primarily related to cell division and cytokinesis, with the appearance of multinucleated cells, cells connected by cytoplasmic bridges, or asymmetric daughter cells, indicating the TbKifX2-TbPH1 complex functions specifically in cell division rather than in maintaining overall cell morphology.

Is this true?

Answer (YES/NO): NO